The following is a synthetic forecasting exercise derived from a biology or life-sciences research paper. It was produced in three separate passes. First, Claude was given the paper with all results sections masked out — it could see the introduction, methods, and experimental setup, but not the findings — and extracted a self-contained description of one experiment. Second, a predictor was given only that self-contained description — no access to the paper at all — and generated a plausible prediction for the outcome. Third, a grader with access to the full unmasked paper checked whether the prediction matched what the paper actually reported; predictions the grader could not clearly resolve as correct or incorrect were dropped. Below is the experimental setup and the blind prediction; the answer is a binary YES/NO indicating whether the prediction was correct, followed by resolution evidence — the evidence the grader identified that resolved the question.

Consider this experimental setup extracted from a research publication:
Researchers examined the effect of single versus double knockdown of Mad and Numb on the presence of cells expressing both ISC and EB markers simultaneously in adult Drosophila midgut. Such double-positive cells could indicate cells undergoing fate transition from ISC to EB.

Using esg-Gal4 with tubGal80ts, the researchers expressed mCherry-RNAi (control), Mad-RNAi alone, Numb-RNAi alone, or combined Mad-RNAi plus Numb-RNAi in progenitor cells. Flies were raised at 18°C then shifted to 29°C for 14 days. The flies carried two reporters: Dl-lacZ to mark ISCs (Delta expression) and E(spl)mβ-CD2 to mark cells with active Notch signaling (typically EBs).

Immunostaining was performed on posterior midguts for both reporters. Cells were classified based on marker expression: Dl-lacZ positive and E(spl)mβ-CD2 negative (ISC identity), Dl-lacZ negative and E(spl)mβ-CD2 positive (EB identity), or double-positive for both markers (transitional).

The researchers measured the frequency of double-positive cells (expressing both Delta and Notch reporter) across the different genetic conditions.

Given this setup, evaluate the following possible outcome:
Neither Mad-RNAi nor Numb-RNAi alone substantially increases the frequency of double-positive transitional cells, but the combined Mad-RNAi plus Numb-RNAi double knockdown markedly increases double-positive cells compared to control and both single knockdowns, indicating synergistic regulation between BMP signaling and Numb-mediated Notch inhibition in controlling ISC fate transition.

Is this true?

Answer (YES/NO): YES